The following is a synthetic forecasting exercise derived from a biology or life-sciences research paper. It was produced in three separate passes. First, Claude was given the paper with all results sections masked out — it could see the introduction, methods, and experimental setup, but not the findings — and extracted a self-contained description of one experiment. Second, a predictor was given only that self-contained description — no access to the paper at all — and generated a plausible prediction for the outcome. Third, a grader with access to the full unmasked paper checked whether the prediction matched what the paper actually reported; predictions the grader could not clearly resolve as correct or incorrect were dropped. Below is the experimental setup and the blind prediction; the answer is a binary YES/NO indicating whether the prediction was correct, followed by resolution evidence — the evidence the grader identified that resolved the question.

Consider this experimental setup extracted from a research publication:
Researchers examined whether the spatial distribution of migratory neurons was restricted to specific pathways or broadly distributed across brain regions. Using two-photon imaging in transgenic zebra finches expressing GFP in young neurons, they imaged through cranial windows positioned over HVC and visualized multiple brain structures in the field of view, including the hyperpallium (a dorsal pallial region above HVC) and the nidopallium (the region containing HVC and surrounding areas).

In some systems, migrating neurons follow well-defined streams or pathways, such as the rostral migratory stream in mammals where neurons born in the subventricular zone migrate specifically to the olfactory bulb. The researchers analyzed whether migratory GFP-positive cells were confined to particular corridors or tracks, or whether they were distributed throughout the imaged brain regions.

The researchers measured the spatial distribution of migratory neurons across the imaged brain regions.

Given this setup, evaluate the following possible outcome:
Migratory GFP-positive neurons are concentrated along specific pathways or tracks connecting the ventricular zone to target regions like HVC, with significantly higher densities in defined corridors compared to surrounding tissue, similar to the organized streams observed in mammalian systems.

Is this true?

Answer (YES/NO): NO